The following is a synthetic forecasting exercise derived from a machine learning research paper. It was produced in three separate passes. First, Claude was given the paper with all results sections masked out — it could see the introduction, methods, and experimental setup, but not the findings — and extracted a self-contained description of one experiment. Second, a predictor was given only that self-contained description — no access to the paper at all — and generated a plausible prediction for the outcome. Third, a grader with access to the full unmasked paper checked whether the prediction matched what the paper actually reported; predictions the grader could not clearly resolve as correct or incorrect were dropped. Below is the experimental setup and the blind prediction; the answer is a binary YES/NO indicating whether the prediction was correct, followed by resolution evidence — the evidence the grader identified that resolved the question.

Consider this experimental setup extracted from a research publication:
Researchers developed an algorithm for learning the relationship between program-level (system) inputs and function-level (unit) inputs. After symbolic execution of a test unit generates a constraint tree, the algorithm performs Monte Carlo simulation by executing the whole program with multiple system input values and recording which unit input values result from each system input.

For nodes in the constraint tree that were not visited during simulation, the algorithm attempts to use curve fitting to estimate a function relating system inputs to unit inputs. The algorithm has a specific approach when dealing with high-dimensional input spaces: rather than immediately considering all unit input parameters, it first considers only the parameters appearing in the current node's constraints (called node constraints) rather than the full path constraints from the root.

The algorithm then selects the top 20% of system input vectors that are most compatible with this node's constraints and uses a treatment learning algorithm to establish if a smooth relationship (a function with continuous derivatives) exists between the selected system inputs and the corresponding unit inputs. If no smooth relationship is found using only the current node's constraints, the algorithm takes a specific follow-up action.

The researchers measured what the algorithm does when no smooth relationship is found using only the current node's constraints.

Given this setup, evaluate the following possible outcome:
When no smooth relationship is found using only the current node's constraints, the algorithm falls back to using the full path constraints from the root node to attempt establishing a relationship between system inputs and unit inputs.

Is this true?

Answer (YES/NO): NO